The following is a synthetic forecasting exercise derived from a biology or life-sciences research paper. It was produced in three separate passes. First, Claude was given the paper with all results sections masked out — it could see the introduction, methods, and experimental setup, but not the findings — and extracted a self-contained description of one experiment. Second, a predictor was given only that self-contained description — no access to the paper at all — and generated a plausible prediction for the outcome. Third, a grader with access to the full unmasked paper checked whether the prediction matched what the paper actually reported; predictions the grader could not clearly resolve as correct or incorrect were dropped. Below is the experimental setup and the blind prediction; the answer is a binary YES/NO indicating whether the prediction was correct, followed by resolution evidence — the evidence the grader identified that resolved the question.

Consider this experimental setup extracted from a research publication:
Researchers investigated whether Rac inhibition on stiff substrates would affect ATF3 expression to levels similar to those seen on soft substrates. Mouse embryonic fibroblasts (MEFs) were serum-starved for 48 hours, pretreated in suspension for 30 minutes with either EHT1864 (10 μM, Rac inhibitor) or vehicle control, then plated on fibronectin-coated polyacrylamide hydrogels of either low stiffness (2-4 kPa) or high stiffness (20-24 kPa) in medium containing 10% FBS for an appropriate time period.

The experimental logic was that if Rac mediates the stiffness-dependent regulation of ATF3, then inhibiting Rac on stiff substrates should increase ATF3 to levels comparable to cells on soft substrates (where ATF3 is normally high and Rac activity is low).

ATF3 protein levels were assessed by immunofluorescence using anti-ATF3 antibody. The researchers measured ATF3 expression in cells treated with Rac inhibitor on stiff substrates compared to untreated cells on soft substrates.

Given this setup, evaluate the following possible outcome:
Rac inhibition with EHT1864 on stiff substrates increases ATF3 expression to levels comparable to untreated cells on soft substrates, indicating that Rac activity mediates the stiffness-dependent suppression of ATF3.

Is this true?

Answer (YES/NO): NO